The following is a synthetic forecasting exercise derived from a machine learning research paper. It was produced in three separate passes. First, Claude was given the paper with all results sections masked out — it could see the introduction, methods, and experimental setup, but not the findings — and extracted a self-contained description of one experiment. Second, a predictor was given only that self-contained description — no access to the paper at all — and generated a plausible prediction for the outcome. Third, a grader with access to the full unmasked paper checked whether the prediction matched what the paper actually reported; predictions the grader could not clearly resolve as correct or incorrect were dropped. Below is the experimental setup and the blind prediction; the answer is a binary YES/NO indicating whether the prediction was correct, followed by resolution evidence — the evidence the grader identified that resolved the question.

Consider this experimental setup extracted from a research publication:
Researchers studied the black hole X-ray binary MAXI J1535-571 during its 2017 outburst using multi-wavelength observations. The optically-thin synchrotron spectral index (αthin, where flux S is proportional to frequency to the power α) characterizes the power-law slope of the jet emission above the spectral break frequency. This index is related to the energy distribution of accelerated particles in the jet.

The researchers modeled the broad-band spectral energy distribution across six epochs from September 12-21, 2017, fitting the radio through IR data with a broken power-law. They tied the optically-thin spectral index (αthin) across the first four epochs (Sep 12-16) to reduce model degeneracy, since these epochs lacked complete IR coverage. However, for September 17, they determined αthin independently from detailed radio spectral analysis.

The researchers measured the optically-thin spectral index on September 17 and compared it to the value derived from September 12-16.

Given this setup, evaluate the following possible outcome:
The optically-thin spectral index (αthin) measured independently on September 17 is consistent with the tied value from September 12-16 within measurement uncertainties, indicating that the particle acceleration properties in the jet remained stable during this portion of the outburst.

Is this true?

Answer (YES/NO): NO